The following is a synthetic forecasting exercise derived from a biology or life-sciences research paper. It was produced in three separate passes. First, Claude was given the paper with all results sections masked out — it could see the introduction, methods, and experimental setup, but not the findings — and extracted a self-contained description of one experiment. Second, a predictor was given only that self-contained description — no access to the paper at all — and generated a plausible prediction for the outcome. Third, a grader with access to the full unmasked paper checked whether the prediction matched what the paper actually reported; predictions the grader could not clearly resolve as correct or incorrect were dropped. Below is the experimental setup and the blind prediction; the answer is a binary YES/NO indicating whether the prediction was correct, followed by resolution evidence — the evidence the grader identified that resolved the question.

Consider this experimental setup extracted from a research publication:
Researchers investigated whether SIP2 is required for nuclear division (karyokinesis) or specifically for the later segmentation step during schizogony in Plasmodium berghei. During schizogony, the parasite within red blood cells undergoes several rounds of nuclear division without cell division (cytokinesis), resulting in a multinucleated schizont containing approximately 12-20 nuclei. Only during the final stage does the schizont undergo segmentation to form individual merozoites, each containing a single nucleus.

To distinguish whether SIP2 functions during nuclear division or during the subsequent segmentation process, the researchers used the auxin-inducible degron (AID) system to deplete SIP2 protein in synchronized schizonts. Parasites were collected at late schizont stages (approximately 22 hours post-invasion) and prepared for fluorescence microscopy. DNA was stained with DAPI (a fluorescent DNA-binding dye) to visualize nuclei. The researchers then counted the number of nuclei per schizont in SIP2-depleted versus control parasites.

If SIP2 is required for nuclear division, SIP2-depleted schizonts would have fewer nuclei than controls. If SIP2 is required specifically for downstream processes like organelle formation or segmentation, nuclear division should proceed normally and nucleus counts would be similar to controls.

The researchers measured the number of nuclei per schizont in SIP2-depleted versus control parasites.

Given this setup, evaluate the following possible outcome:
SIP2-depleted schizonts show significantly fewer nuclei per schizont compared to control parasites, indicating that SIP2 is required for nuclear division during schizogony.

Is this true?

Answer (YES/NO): NO